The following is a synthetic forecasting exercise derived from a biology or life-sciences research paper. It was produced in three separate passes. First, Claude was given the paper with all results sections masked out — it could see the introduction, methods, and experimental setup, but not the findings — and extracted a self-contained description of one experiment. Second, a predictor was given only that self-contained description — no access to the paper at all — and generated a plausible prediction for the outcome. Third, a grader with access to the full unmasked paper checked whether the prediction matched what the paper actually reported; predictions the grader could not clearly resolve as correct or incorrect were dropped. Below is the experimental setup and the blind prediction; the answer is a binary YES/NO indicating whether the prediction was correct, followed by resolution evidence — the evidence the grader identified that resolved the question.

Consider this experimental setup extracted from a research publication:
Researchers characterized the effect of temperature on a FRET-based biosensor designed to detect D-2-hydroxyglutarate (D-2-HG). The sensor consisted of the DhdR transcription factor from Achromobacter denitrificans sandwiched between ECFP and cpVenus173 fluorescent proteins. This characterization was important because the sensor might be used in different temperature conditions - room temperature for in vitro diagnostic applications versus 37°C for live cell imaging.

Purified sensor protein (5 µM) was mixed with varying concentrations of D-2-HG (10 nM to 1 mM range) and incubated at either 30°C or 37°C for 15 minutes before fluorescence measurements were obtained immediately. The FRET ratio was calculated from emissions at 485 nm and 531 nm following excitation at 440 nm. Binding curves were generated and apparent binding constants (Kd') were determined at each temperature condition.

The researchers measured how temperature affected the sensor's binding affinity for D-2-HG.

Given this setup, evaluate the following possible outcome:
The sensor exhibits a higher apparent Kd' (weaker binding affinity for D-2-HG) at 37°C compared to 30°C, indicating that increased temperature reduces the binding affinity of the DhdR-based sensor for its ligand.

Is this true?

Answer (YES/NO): NO